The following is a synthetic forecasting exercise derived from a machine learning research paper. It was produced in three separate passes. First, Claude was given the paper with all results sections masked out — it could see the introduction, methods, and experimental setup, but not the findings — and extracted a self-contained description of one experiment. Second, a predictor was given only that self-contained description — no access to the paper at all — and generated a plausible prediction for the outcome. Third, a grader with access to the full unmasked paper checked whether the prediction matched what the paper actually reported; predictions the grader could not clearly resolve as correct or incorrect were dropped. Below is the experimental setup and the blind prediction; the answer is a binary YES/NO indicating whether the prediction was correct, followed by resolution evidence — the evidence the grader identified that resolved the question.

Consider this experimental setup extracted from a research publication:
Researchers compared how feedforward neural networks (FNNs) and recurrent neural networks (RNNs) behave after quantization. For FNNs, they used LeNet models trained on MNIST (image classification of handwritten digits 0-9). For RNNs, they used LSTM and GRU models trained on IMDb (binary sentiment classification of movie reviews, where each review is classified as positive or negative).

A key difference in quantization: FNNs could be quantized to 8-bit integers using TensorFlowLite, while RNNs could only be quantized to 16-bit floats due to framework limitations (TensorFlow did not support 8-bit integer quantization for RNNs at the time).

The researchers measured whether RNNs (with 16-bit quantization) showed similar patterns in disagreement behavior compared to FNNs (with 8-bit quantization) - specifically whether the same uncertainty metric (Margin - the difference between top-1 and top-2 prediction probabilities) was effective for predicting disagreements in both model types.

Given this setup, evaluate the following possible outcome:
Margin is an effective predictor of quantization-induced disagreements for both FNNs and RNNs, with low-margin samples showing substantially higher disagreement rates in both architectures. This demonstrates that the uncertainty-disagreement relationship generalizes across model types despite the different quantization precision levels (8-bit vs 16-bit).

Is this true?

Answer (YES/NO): YES